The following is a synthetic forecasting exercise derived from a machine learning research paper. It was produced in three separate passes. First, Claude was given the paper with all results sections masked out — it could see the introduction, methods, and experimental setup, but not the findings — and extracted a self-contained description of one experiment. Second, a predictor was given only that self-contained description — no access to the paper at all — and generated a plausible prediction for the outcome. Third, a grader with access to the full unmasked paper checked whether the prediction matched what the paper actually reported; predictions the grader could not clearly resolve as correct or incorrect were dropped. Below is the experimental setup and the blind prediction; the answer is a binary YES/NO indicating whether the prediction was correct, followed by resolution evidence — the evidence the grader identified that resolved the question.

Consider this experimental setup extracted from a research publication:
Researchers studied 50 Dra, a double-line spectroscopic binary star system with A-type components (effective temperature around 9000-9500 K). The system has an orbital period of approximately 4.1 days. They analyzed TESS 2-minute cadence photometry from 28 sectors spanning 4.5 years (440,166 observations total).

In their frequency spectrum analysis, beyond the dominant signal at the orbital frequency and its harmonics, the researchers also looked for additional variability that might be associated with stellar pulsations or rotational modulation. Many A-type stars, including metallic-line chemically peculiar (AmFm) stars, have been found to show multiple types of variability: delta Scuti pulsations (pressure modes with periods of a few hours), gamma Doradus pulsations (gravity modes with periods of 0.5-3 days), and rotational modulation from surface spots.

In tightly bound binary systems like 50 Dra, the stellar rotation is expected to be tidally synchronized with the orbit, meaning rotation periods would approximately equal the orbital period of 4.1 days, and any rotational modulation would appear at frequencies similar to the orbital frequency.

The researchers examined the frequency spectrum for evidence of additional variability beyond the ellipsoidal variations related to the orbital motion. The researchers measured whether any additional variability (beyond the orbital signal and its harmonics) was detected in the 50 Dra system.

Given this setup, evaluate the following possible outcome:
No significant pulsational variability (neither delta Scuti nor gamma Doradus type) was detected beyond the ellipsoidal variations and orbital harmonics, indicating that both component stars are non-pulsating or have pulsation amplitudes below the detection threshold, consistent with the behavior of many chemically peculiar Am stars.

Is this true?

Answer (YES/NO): NO